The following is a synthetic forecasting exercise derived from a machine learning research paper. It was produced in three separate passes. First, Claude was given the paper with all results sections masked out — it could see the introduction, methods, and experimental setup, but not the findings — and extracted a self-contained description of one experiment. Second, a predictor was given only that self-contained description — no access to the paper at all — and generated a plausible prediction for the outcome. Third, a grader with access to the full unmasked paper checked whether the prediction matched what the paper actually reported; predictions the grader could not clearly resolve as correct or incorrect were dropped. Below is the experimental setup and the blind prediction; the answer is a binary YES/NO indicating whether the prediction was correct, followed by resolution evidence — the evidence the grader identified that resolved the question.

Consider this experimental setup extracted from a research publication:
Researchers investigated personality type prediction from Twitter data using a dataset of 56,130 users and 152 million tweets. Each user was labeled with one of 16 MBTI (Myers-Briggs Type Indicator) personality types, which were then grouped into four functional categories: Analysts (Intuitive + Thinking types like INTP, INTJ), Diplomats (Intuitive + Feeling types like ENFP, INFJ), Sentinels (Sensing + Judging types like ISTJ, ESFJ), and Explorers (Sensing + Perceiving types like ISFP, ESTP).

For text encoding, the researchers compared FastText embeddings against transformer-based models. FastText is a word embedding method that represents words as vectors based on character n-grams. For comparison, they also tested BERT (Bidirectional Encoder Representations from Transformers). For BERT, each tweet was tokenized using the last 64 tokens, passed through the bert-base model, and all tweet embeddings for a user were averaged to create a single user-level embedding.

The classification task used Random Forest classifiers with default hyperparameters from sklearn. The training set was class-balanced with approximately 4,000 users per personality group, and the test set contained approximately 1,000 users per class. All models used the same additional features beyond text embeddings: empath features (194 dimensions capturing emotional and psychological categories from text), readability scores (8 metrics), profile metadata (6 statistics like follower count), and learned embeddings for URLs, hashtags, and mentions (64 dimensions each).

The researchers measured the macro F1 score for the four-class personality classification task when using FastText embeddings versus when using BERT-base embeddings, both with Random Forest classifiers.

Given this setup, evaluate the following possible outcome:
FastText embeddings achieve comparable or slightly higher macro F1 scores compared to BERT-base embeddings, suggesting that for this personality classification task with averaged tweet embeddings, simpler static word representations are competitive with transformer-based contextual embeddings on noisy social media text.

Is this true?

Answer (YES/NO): YES